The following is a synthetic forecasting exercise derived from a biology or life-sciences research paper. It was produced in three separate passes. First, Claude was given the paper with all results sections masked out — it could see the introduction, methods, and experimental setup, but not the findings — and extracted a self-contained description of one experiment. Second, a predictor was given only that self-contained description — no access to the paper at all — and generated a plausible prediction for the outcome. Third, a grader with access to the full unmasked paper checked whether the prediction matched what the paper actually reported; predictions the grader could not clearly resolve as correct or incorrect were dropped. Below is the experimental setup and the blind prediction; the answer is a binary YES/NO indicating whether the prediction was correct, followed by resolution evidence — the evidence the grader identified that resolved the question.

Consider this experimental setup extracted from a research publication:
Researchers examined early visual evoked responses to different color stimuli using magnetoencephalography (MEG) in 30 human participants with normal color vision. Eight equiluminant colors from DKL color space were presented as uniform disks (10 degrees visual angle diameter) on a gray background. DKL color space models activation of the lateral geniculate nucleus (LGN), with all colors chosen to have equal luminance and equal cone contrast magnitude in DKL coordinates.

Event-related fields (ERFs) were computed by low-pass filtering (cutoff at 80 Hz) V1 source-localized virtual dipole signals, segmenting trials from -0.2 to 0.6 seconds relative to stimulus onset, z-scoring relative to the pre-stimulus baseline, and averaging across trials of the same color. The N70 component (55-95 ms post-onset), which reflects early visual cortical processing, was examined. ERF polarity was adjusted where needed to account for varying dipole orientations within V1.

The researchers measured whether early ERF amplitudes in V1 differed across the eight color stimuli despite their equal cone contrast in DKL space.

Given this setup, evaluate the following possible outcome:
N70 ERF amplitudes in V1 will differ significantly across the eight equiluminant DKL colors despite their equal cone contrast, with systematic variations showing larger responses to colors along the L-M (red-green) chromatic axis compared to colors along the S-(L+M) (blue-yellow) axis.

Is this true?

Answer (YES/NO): NO